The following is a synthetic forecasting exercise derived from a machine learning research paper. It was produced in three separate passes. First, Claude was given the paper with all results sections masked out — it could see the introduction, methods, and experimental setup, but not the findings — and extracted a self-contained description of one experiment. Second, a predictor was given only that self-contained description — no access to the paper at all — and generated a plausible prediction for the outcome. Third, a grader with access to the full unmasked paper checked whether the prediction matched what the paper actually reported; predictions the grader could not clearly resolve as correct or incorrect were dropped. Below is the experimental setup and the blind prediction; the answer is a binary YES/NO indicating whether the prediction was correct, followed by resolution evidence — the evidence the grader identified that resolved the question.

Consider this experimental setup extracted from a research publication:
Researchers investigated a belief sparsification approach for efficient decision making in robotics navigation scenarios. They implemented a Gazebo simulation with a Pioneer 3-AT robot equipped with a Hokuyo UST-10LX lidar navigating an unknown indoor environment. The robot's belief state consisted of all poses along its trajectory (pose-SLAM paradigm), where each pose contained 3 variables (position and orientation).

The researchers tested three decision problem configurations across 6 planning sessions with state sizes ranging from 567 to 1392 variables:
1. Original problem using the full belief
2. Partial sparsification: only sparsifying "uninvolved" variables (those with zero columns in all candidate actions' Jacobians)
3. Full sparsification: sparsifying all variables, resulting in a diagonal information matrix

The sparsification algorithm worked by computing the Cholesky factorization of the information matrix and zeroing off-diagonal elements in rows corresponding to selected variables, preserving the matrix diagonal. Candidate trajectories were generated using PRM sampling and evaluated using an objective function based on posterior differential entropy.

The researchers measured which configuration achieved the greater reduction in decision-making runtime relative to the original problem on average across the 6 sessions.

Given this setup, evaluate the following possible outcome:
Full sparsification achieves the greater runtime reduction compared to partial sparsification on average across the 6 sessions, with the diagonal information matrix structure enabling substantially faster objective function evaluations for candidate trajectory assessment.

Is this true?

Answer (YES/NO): YES